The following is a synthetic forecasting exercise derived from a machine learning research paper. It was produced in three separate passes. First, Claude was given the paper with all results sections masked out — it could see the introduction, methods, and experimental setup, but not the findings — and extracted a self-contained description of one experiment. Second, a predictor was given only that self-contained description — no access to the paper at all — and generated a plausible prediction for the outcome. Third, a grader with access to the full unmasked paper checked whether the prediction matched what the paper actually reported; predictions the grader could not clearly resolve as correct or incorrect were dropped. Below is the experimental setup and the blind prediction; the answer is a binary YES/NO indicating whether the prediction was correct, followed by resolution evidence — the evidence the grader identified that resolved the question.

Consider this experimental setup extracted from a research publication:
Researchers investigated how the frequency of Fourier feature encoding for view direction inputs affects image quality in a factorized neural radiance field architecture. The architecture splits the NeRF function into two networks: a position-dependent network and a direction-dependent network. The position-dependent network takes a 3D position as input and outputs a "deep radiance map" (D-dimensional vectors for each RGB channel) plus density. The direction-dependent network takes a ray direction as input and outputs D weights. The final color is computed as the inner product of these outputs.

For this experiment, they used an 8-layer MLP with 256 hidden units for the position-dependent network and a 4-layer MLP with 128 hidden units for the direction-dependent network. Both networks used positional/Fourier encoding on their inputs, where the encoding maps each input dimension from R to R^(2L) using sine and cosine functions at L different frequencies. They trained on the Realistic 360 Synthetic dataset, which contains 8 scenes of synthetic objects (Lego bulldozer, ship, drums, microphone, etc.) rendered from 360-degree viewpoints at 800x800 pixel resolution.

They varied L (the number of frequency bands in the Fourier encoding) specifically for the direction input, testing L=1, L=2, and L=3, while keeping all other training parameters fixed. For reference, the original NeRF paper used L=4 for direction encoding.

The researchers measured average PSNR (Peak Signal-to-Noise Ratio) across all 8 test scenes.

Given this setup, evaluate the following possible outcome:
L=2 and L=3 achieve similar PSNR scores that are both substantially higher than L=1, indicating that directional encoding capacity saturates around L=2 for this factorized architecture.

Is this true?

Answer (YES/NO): NO